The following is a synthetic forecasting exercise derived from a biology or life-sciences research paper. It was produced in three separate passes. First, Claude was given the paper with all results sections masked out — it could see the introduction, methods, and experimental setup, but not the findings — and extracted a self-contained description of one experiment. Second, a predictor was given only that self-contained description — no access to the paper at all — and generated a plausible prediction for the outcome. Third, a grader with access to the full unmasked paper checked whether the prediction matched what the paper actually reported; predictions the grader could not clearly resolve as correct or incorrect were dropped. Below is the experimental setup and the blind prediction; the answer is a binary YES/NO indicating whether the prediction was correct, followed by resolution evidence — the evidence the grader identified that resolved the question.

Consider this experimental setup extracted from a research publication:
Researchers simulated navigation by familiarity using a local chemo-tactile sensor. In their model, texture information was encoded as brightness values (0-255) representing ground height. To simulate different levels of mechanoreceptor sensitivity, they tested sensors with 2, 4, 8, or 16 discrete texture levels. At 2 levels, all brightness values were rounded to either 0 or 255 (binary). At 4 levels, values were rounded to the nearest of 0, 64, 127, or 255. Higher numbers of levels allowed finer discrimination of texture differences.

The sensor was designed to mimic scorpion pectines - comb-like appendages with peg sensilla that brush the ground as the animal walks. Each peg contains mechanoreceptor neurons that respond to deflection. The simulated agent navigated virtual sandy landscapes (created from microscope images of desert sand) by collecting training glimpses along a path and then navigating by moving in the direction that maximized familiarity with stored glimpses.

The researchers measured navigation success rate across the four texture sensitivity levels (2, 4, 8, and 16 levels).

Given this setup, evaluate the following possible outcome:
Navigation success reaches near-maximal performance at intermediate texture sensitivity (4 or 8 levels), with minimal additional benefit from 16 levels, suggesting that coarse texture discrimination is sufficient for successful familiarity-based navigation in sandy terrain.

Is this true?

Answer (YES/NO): NO